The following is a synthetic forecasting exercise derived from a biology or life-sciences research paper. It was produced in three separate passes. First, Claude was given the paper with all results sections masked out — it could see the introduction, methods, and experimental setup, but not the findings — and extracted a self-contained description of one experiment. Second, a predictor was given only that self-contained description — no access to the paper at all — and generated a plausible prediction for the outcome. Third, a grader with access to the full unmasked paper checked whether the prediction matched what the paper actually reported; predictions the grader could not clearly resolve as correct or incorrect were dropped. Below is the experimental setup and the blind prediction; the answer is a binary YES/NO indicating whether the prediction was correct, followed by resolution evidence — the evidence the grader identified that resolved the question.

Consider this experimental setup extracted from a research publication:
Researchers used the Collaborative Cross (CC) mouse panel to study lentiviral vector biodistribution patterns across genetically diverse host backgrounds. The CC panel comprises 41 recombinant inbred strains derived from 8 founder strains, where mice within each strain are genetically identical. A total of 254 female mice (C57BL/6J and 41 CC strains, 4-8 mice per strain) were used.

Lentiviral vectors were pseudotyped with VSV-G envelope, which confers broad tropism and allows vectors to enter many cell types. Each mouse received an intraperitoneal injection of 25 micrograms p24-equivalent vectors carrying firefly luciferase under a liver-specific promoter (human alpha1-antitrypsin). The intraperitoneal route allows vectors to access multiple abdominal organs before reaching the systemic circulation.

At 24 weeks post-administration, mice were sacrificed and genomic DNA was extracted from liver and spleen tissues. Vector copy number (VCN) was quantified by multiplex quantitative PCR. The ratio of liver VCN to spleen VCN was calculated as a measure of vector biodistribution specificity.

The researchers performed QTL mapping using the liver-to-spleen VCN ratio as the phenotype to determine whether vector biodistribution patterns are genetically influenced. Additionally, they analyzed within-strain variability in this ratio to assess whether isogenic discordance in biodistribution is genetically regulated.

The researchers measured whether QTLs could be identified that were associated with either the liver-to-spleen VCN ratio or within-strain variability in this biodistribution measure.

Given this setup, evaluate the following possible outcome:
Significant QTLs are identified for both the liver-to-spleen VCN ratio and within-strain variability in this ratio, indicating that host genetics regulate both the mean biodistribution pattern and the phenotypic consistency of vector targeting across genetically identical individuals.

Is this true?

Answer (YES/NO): NO